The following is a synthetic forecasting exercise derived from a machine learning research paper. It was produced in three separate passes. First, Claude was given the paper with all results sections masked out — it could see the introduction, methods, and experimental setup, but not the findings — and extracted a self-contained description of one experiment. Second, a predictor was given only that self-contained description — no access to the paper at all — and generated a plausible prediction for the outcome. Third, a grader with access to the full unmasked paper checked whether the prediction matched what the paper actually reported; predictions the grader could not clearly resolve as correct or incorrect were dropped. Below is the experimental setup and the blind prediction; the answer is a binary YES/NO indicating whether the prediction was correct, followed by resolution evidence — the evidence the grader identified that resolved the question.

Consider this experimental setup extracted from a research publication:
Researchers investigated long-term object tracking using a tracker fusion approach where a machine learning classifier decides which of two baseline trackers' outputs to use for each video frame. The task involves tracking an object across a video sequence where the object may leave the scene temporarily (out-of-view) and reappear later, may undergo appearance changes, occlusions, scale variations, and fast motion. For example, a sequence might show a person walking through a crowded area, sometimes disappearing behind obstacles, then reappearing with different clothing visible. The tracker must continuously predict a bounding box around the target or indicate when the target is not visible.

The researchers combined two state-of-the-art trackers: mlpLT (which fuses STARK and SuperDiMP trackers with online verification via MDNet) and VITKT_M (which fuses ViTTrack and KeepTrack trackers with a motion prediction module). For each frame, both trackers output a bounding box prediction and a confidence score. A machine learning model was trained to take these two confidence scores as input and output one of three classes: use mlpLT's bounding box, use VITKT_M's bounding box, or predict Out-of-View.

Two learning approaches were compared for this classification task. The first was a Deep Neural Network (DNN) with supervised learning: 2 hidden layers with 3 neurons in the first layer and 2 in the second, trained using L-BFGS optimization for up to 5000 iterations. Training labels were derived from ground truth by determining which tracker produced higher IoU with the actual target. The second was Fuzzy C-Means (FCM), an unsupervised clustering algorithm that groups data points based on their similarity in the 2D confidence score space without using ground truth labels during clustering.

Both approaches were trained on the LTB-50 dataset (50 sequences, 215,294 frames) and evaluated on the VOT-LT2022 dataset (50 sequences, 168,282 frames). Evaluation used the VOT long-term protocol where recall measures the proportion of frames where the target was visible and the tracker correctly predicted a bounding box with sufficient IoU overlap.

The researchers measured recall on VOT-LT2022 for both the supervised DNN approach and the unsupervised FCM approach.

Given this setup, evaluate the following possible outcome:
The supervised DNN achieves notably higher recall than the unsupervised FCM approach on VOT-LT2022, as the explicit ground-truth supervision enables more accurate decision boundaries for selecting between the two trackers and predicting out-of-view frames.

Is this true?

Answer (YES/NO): YES